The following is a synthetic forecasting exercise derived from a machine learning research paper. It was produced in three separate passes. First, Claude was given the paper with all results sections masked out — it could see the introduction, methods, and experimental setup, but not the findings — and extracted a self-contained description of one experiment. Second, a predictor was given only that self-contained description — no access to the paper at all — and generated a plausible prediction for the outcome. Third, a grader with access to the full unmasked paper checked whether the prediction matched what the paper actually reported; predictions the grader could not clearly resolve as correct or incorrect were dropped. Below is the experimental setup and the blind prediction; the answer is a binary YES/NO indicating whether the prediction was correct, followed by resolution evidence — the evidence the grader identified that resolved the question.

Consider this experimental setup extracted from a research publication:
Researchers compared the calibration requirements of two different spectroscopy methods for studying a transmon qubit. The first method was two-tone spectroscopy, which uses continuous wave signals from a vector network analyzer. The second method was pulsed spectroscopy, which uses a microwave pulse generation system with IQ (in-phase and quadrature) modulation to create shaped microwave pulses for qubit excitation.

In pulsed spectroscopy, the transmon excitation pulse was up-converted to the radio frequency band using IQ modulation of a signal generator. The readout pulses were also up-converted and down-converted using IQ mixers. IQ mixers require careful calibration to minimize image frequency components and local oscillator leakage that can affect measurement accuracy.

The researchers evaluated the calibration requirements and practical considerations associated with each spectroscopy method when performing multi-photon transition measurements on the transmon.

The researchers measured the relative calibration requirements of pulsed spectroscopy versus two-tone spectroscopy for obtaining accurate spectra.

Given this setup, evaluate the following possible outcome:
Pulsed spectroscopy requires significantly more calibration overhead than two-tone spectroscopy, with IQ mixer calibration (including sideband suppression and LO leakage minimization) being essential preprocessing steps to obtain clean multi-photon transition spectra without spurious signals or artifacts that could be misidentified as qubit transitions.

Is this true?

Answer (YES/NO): YES